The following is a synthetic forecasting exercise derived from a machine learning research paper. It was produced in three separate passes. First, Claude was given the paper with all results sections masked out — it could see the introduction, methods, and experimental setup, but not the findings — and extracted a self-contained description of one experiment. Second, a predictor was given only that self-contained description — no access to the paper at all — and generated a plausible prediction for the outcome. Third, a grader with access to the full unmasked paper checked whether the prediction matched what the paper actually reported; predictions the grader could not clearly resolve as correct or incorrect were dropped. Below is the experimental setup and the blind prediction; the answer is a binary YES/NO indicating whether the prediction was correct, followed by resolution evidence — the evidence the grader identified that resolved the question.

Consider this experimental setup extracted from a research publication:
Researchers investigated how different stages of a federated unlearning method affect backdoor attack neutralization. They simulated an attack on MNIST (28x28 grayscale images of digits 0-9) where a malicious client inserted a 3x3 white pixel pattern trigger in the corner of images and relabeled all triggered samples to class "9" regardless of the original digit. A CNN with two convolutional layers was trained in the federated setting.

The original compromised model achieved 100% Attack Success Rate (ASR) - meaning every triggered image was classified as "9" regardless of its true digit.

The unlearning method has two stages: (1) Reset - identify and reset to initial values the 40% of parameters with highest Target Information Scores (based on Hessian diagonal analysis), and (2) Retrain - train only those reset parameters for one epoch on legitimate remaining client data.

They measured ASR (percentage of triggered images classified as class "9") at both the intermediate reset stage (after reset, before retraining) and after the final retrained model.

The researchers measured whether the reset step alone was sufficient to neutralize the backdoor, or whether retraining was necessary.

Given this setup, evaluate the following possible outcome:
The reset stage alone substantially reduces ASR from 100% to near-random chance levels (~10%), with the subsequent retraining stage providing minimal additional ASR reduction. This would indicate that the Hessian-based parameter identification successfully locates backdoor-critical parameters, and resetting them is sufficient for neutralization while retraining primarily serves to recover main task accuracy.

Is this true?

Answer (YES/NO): NO